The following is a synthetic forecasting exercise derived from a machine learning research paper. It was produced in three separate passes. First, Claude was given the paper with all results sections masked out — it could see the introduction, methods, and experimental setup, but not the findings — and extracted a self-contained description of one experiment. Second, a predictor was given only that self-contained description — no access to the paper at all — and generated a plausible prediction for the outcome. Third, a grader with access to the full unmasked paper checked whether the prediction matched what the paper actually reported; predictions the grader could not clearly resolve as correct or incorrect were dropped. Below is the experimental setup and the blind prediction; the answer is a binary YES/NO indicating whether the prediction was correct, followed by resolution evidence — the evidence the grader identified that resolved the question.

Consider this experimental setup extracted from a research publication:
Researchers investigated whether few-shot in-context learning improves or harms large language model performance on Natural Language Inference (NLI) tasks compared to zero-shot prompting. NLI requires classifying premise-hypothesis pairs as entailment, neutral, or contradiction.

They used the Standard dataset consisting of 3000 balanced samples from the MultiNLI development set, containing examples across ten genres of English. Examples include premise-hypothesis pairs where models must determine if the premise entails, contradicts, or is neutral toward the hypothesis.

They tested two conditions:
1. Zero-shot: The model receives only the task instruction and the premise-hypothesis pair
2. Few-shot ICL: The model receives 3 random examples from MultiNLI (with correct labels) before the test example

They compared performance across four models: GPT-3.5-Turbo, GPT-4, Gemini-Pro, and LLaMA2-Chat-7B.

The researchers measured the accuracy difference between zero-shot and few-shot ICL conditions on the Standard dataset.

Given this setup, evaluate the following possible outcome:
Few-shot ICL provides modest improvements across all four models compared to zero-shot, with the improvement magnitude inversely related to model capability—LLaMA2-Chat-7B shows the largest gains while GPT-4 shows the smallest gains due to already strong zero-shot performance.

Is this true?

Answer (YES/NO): NO